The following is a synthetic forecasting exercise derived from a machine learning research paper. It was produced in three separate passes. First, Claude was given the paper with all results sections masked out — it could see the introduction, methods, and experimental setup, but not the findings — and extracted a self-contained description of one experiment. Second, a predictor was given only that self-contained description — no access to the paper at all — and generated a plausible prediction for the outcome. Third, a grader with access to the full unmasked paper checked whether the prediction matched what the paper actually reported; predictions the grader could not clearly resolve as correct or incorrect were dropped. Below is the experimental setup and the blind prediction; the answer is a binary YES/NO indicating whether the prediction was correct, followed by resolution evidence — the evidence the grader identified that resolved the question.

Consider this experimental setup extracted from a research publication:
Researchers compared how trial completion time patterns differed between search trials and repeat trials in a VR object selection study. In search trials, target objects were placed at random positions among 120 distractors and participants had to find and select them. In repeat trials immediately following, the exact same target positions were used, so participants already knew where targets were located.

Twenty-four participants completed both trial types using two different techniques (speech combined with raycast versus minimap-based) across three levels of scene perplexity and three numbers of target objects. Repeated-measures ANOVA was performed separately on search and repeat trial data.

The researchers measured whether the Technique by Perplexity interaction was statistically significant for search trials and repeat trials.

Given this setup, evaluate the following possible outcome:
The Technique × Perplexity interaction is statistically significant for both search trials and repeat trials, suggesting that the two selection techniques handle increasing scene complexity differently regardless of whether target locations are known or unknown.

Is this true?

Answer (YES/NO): NO